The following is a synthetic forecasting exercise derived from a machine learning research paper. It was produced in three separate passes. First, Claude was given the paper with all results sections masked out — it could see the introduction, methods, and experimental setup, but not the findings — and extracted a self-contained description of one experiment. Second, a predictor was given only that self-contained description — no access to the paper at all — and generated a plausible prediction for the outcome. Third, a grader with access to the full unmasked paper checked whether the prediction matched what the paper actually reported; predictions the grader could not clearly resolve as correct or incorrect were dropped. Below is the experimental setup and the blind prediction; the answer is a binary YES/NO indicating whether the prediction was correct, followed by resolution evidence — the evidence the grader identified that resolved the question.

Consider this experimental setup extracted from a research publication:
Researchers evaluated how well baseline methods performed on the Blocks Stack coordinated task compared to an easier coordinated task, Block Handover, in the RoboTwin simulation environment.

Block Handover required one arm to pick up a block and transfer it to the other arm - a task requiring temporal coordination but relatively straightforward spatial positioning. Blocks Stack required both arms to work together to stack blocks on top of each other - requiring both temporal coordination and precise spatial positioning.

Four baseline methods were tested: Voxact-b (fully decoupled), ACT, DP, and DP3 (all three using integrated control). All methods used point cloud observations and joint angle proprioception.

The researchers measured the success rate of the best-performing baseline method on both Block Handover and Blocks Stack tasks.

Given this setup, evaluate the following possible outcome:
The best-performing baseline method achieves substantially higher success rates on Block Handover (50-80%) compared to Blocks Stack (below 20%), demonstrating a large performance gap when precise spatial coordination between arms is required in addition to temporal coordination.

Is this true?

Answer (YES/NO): NO